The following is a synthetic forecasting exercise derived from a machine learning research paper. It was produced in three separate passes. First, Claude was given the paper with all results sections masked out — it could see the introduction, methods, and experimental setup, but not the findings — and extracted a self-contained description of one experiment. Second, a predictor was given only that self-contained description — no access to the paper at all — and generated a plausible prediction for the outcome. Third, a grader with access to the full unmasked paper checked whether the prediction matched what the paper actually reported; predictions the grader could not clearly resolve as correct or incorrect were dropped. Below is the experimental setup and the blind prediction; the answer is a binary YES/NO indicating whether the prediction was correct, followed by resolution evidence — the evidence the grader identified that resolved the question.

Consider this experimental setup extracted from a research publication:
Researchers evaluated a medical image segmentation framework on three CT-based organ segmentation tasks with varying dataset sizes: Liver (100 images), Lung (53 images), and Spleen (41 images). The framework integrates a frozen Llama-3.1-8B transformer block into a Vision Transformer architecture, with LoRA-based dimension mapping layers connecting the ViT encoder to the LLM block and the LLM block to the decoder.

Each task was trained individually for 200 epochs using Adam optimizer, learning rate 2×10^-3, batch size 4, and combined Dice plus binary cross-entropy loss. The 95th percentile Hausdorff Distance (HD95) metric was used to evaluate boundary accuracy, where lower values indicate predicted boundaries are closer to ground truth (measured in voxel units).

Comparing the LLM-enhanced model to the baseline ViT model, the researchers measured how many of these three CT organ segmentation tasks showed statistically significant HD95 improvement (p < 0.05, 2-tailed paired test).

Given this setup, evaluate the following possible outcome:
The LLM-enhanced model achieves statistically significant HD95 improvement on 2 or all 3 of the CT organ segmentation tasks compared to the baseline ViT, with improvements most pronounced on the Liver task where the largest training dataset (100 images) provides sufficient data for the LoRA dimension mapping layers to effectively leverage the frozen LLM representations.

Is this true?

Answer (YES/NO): YES